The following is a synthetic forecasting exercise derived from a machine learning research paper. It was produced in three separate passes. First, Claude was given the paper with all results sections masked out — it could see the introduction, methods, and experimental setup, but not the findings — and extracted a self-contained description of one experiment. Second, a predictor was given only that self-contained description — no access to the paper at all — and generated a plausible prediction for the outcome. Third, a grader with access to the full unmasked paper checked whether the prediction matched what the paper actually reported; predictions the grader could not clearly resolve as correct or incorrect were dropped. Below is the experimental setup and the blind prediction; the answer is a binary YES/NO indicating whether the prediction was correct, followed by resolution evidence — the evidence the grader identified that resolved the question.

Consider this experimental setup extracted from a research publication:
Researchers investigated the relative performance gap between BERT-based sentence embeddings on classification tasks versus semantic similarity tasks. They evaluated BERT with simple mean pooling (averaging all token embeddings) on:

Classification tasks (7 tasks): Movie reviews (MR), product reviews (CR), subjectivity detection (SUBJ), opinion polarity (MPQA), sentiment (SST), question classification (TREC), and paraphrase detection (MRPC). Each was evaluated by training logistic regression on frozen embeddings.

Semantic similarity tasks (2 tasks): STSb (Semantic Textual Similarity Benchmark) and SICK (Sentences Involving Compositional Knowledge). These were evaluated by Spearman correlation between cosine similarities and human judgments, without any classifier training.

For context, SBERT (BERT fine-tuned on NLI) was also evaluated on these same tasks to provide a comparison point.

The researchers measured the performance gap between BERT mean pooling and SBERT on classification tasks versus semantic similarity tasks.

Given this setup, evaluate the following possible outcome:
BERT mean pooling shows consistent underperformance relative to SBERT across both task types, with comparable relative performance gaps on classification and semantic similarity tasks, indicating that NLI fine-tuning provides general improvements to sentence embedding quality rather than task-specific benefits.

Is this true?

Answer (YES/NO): NO